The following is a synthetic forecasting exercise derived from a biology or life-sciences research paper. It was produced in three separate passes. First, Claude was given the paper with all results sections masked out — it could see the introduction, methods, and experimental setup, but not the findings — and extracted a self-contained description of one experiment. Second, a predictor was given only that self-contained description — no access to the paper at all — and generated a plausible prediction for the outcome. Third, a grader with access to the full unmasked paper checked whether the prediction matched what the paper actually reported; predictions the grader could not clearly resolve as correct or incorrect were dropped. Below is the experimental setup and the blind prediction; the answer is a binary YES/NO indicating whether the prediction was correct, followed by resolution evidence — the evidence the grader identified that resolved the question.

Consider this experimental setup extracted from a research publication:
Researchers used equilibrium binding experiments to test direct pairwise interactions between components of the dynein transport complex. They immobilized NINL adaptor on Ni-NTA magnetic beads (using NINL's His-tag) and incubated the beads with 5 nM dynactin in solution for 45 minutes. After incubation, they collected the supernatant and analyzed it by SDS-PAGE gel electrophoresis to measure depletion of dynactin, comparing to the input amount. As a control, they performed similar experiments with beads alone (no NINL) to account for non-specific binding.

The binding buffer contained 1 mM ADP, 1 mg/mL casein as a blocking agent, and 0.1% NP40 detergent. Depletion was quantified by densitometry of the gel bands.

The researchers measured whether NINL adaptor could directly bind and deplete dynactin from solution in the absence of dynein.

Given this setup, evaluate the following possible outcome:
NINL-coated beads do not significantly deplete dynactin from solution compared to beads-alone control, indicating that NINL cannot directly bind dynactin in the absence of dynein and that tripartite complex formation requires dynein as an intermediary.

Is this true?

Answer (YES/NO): YES